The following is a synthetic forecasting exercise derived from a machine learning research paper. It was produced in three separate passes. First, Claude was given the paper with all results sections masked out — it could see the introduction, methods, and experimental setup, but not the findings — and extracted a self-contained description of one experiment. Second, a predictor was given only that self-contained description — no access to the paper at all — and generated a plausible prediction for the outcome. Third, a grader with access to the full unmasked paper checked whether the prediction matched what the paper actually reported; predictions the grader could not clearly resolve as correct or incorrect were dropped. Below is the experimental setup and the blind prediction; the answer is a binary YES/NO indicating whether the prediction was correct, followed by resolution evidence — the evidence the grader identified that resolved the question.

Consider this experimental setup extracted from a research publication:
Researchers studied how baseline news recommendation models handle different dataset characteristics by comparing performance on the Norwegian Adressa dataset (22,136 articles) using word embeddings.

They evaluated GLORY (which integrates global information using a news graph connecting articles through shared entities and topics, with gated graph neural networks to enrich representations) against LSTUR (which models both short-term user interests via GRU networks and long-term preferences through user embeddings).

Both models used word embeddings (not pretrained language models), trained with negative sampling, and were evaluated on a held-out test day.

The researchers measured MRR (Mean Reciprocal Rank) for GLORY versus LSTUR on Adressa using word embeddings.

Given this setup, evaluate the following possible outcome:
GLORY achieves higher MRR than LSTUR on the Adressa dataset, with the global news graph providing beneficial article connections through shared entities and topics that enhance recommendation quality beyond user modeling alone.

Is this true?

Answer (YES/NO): NO